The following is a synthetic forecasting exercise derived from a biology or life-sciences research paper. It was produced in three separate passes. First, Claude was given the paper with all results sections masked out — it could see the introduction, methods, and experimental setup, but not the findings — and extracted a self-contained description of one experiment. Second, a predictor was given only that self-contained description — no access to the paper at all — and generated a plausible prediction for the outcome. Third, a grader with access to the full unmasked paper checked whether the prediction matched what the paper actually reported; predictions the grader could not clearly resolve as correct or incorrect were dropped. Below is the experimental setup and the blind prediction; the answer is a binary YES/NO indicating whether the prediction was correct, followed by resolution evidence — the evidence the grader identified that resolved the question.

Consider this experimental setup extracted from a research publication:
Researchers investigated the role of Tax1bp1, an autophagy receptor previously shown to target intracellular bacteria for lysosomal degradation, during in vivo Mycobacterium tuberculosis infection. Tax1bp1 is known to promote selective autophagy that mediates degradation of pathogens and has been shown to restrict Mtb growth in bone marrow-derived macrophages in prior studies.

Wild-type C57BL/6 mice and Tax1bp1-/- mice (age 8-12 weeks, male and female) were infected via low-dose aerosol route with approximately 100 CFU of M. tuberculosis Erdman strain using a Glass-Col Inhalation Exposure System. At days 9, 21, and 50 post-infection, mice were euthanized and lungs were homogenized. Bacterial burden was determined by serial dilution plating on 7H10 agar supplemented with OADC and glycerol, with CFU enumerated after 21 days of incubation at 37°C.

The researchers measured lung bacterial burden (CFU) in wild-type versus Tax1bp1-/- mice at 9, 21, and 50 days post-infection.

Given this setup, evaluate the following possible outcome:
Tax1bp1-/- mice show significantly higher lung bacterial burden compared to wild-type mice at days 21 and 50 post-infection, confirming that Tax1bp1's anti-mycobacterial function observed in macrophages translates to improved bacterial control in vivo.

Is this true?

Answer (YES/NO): NO